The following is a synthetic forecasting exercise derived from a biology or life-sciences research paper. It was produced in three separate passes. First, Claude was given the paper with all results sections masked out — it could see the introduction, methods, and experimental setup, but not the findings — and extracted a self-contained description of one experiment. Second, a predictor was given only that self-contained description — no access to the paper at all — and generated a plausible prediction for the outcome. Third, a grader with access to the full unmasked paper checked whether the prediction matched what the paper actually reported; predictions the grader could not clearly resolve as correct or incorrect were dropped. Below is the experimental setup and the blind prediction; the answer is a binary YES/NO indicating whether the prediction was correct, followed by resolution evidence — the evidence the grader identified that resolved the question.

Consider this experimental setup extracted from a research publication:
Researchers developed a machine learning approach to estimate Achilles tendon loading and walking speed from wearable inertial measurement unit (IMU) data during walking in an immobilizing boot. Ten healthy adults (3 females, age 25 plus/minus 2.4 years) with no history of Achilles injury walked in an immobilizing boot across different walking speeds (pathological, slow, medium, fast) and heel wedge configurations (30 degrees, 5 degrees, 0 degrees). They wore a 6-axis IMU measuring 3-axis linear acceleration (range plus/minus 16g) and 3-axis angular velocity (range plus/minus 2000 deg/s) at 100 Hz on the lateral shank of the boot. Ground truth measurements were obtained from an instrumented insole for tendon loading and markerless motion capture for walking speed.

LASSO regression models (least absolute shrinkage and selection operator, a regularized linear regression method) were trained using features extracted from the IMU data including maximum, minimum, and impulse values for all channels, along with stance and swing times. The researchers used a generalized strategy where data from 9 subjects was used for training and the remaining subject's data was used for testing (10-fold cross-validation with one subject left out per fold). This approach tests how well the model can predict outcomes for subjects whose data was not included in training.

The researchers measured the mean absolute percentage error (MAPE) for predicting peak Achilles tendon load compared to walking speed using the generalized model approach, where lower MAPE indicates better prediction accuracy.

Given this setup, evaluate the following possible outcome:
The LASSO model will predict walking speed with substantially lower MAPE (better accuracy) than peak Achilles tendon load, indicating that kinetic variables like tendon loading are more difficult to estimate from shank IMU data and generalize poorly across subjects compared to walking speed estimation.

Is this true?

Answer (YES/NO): YES